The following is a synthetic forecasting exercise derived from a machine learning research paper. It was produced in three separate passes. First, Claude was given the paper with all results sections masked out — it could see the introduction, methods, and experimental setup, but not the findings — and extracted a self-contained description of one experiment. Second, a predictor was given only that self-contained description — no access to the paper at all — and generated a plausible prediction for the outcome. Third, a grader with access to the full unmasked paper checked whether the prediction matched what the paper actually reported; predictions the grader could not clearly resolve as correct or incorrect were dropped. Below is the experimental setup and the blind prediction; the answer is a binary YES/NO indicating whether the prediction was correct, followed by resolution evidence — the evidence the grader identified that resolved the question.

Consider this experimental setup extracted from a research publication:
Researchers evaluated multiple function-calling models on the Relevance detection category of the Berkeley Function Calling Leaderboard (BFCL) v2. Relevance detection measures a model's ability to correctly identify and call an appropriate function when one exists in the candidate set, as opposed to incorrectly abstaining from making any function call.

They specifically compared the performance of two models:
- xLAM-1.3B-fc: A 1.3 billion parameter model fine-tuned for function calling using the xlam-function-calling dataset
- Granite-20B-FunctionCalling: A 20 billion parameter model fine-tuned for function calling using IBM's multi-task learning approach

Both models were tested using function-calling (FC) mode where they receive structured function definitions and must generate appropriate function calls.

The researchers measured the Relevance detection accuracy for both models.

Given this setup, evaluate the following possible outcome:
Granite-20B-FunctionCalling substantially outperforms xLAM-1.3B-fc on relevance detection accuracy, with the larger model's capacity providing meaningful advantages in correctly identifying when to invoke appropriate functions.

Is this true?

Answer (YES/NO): NO